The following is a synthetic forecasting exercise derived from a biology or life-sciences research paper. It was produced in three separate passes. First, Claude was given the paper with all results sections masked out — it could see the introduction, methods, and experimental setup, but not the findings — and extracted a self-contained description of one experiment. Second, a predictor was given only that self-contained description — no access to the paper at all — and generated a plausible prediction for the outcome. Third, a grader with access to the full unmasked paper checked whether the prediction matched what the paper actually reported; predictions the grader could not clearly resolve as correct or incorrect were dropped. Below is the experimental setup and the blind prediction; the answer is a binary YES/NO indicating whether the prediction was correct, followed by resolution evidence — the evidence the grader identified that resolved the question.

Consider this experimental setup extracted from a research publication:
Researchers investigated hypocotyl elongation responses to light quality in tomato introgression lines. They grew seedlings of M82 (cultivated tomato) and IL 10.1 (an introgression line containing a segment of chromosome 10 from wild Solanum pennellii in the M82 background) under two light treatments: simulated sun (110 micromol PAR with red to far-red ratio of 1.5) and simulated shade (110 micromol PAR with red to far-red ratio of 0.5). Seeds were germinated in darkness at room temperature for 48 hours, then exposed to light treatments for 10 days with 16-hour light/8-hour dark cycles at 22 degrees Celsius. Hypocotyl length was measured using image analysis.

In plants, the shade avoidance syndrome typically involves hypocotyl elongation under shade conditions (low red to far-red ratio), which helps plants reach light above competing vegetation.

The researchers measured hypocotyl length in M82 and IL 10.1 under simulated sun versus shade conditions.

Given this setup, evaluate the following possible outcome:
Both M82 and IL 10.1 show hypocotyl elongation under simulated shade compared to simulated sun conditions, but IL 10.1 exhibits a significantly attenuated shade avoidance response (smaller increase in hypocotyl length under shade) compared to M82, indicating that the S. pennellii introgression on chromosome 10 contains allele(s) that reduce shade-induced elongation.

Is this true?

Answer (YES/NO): NO